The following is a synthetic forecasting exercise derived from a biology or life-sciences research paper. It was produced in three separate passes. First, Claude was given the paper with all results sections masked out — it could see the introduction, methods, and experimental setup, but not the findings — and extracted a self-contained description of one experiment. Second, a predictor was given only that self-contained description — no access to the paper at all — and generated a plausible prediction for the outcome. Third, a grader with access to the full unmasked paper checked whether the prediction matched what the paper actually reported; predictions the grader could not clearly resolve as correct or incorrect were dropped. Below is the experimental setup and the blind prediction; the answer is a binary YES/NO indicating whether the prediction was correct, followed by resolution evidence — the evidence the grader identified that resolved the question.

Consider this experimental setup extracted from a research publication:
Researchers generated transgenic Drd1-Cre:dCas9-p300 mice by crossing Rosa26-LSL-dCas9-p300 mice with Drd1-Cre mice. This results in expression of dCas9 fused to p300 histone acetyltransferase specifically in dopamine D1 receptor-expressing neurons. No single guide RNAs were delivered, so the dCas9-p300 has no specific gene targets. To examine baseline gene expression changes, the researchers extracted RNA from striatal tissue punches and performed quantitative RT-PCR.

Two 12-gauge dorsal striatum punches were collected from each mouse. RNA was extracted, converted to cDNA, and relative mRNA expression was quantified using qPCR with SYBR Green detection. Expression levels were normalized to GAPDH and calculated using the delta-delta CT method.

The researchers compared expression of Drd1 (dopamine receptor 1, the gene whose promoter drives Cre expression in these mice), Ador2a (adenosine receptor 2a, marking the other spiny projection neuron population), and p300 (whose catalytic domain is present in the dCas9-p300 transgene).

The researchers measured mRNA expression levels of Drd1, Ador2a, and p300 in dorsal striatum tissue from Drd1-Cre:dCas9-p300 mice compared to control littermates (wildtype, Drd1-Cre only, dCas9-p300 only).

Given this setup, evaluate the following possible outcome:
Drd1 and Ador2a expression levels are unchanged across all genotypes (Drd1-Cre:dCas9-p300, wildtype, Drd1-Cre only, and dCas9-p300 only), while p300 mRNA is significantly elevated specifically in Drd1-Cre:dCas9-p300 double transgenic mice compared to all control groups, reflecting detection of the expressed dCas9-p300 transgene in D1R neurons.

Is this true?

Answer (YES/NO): NO